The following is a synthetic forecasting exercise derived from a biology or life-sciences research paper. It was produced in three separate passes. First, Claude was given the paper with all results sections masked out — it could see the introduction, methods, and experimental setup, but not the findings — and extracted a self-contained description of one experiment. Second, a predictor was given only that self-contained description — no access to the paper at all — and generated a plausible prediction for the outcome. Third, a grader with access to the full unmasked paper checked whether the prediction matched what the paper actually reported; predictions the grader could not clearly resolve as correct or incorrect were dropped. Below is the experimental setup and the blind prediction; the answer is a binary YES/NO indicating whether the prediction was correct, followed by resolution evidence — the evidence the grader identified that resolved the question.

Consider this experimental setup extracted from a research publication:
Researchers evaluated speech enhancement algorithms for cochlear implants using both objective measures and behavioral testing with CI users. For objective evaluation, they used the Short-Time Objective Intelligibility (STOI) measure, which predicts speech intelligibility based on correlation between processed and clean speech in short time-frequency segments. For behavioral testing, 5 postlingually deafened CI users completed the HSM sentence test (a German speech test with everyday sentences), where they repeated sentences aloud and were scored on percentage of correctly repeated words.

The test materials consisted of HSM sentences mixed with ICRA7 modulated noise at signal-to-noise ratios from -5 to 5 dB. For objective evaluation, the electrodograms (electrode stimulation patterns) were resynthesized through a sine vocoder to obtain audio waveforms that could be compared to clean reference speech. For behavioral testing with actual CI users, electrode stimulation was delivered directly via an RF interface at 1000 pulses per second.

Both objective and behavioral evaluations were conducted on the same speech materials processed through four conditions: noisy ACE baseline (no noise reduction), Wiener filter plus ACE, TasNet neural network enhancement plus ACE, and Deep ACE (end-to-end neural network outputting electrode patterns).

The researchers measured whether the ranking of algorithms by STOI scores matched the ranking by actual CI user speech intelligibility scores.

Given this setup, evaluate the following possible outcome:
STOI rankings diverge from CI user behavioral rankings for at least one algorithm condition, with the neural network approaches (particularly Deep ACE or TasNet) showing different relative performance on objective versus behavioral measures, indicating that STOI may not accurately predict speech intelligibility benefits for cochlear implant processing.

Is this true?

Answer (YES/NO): YES